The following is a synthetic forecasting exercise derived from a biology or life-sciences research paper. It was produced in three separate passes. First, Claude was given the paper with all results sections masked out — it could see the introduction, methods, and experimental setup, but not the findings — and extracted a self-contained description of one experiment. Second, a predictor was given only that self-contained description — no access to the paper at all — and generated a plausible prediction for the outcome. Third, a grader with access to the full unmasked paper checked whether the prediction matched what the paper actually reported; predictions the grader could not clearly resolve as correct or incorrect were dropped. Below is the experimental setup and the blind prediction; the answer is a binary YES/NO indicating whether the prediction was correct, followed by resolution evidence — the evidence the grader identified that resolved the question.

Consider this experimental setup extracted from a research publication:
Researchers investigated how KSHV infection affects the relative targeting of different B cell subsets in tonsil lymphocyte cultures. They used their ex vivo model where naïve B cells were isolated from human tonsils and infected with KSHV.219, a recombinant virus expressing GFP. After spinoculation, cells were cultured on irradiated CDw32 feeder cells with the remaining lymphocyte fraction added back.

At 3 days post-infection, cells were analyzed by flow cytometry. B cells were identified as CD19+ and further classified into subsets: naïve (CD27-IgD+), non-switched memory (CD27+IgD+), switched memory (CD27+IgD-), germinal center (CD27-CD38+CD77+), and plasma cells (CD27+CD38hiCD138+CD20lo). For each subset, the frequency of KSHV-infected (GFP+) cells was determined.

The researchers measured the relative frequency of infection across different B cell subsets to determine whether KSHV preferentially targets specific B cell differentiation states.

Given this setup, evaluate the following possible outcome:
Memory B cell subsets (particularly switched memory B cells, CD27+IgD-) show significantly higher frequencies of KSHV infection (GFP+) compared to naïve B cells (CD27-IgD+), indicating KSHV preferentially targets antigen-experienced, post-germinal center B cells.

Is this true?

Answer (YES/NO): NO